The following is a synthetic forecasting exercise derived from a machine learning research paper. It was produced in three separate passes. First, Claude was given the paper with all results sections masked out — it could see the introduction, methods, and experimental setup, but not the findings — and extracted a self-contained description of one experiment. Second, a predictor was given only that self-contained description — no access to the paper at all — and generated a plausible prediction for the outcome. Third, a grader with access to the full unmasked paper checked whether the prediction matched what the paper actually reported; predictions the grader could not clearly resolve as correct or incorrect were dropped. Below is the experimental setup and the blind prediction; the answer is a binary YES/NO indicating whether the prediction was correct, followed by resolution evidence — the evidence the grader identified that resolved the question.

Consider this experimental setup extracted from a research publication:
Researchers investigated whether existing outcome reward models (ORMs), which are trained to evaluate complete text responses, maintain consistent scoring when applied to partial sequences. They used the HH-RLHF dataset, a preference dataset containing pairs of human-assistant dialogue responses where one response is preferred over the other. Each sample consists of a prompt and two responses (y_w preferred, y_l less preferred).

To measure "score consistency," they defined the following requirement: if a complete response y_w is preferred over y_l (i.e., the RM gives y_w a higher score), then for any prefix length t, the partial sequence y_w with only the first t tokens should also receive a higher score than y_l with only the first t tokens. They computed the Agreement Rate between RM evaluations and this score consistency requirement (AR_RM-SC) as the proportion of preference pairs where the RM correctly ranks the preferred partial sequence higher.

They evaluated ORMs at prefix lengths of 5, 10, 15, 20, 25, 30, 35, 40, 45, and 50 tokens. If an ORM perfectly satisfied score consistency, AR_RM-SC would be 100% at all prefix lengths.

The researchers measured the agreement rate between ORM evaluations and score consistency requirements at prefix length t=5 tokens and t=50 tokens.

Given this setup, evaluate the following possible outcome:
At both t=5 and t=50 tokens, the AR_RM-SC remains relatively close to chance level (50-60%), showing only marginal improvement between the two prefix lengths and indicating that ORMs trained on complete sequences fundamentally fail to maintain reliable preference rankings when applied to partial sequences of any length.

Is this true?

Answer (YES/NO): YES